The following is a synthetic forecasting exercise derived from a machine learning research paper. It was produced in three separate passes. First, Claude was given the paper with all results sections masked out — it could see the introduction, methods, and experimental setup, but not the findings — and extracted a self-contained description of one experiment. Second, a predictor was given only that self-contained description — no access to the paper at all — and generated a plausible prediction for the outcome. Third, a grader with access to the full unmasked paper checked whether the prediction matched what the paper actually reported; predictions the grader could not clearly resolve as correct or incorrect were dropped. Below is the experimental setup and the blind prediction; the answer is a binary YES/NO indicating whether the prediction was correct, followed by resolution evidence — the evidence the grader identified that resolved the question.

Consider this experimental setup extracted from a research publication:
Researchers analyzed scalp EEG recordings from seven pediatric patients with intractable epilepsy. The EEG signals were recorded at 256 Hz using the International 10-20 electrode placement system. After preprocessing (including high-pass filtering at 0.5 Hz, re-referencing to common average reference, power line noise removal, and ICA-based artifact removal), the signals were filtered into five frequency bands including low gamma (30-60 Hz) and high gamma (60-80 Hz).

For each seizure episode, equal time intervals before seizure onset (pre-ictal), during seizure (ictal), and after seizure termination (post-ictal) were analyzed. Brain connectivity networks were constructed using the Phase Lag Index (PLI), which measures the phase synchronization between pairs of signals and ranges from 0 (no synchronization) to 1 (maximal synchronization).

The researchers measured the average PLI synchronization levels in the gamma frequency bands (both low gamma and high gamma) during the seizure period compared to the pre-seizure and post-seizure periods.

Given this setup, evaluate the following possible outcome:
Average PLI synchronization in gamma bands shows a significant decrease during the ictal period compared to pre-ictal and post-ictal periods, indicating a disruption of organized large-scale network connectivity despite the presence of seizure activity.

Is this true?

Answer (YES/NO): YES